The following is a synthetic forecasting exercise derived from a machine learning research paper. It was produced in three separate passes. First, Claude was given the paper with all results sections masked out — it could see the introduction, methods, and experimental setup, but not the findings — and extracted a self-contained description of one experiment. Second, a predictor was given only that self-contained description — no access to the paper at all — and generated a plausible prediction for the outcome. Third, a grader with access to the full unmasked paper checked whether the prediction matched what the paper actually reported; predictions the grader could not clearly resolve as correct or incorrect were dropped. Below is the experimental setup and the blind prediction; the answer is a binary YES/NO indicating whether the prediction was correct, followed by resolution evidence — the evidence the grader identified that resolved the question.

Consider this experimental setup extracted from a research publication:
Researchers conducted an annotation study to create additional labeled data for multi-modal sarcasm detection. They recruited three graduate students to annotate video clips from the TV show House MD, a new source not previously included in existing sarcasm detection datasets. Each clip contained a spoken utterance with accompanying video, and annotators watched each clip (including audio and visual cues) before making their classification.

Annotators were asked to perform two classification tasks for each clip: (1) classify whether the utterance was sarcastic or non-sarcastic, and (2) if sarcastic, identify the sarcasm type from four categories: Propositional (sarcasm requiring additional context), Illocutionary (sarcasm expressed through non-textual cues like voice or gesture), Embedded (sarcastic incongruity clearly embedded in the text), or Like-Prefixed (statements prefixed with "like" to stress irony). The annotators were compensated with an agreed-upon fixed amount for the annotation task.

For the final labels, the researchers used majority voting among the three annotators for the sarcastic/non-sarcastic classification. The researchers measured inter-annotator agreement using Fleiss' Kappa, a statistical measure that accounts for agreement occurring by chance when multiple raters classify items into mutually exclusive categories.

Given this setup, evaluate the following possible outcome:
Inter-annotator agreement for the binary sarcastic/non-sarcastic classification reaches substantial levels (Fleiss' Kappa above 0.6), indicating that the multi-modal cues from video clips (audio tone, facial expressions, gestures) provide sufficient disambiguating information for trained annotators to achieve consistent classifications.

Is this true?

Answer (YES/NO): YES